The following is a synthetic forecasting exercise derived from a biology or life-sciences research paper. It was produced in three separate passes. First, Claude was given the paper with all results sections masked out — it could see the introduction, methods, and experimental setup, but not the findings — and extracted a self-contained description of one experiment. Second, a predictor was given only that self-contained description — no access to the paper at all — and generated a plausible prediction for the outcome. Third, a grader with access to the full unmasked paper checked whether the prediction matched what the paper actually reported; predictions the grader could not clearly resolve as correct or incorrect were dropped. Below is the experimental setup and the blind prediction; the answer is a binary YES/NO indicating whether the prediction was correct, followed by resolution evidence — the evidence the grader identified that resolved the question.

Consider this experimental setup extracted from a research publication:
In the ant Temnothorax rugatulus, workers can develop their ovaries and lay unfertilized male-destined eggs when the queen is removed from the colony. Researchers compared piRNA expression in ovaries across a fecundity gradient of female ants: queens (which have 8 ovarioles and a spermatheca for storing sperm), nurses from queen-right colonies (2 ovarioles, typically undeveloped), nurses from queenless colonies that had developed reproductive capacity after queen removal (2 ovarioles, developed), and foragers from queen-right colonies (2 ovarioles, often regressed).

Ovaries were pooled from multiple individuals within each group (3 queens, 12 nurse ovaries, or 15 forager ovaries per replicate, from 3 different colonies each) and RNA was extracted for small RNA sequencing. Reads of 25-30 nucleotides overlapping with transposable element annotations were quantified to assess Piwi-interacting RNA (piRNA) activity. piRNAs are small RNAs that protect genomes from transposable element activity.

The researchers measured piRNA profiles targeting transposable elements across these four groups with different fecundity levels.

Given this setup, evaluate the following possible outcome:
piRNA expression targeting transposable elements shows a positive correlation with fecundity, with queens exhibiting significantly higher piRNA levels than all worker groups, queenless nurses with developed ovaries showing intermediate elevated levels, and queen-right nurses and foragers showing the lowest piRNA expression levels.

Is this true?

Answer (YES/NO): NO